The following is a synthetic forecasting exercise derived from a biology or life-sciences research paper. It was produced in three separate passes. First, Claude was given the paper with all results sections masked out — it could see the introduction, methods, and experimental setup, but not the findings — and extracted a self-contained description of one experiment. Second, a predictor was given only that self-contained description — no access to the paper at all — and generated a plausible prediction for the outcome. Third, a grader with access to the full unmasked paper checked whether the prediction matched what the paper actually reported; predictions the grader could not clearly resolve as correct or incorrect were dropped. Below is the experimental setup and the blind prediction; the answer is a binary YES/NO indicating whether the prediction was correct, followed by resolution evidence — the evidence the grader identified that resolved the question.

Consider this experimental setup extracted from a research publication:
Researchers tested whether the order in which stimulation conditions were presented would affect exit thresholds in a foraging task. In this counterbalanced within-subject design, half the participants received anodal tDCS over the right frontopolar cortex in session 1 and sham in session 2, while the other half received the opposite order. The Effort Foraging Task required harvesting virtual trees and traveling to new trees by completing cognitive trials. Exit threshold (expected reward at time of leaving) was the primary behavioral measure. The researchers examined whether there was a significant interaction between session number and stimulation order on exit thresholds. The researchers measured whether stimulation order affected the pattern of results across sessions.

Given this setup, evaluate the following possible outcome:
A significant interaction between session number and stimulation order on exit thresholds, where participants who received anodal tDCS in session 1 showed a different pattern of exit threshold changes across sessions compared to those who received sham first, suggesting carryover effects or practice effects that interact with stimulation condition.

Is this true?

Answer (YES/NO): NO